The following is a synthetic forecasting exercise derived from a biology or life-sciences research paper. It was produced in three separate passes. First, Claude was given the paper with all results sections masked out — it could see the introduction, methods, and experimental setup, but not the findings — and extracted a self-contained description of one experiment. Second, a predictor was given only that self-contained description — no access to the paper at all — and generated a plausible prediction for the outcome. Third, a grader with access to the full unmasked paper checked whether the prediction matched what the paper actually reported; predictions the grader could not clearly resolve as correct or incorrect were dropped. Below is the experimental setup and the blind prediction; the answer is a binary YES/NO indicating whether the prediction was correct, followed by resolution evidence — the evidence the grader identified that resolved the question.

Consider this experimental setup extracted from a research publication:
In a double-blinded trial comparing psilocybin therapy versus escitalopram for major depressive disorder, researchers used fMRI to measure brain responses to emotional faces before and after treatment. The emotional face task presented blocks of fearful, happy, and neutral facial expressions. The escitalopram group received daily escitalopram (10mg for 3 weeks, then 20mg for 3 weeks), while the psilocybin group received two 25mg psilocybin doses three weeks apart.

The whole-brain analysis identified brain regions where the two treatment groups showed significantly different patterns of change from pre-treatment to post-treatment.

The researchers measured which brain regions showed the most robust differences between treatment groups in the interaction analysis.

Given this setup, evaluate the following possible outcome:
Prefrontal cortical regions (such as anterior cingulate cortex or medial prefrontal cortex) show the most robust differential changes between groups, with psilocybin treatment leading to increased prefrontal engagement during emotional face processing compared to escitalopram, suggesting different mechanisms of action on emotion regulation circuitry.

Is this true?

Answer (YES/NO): NO